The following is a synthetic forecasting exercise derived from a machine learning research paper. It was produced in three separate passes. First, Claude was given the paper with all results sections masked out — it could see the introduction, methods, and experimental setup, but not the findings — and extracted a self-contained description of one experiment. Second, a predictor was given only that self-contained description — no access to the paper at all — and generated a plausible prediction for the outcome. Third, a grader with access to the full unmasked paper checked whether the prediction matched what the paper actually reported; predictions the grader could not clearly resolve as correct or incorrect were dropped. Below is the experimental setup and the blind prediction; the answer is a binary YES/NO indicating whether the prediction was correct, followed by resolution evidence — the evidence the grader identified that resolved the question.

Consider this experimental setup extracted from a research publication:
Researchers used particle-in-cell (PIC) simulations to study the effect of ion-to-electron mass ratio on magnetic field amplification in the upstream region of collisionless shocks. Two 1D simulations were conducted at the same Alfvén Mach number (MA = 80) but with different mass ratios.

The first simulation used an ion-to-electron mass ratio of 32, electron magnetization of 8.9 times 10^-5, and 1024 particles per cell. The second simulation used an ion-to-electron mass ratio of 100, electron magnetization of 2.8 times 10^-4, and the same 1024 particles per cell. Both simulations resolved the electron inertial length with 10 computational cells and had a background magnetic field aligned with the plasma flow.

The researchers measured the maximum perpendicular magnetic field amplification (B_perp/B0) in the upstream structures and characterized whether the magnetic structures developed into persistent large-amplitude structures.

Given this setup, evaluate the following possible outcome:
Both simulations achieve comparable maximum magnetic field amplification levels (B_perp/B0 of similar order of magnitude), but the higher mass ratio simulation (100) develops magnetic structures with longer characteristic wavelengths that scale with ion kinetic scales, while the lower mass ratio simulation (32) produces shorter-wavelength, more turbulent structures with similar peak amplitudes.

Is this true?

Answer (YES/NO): NO